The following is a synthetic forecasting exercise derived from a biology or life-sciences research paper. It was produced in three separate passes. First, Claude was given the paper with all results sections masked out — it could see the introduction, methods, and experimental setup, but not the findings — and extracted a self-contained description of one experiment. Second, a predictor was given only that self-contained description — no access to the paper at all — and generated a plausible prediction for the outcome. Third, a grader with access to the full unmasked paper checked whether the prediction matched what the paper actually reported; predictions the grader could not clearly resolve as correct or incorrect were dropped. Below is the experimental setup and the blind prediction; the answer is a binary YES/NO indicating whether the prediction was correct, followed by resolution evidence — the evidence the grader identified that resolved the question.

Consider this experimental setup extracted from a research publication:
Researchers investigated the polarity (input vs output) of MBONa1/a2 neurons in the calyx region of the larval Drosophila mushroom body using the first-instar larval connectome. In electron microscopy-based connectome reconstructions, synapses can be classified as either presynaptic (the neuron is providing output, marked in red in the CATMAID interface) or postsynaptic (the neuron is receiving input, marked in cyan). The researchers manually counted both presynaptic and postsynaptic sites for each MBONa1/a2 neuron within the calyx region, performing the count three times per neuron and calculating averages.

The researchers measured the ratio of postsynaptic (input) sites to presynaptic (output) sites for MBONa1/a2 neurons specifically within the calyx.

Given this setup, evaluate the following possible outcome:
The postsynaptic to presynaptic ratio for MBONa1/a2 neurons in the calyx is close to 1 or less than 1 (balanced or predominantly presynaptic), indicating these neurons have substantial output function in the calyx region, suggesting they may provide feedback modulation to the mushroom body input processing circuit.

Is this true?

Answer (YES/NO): NO